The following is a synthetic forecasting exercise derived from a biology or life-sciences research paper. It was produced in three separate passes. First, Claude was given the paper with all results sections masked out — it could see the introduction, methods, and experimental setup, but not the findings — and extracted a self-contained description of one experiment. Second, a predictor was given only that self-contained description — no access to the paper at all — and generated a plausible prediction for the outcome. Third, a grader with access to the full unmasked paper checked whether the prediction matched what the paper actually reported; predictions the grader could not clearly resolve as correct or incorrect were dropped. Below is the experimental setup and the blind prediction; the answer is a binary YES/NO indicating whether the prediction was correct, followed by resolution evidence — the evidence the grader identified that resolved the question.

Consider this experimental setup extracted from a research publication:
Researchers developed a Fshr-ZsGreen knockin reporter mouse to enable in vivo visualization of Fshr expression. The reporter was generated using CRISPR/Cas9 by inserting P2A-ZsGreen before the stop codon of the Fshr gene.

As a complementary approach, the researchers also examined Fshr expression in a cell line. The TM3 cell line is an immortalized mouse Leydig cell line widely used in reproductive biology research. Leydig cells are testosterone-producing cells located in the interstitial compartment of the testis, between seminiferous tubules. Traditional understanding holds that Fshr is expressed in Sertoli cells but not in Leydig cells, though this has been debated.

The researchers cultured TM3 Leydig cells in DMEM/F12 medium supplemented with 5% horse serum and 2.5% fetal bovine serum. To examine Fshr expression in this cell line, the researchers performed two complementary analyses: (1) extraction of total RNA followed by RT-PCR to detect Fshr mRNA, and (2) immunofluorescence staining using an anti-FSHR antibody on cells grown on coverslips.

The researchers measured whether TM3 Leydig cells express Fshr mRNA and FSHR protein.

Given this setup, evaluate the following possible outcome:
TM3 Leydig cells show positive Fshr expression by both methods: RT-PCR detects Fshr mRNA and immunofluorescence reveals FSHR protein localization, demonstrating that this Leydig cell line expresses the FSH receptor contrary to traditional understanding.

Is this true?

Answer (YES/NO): YES